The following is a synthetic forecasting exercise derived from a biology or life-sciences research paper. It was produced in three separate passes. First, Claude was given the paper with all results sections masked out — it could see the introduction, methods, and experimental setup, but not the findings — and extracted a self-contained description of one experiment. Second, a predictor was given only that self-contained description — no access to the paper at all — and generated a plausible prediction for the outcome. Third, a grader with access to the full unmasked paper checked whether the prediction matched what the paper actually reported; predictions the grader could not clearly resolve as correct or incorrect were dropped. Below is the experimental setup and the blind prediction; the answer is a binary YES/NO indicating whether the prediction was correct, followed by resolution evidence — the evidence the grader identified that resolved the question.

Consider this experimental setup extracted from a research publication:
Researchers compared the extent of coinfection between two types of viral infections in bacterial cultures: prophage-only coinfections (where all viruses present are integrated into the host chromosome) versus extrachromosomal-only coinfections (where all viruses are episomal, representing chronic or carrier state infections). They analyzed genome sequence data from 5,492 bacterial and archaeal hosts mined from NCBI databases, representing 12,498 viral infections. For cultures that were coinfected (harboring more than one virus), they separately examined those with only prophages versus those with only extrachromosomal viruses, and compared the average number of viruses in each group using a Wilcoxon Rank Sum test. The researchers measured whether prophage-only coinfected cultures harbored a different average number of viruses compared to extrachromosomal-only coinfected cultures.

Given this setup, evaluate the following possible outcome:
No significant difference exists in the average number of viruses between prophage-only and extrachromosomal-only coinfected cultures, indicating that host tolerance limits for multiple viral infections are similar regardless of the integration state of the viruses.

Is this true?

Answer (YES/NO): NO